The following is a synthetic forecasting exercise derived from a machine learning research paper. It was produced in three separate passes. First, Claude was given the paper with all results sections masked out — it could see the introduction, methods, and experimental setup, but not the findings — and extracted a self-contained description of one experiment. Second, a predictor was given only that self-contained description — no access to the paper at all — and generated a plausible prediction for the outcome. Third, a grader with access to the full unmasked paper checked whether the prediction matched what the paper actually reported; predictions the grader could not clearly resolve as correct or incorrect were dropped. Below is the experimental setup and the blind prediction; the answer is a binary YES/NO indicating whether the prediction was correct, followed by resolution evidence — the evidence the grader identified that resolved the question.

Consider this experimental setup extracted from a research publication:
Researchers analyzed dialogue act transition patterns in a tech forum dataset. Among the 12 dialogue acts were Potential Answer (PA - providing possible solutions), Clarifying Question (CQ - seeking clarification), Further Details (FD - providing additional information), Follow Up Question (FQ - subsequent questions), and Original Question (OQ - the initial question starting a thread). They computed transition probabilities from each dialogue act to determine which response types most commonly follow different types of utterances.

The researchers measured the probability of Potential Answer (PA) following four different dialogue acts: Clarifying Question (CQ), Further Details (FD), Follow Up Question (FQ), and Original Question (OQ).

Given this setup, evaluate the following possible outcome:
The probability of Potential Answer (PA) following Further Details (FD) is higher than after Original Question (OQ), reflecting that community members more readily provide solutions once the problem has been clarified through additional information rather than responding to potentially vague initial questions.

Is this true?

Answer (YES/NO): NO